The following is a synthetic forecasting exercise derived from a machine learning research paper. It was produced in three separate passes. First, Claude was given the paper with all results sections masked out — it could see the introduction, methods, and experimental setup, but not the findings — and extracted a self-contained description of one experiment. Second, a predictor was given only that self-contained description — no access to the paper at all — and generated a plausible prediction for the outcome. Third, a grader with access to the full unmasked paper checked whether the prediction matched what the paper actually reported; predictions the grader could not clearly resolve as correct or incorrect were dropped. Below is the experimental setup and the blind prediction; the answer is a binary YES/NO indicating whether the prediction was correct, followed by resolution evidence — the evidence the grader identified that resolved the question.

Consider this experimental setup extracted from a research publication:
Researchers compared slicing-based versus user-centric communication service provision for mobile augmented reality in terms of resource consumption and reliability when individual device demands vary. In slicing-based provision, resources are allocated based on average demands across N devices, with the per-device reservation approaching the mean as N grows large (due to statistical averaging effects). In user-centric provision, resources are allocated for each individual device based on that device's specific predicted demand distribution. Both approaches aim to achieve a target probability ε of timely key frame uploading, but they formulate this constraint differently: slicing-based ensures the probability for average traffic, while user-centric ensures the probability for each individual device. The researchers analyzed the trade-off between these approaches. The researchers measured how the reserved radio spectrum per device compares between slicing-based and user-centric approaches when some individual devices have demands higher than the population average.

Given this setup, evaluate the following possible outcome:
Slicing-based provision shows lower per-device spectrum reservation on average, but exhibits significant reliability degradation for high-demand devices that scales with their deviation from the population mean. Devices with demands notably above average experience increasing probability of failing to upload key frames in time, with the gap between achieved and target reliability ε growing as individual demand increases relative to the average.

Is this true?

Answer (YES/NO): NO